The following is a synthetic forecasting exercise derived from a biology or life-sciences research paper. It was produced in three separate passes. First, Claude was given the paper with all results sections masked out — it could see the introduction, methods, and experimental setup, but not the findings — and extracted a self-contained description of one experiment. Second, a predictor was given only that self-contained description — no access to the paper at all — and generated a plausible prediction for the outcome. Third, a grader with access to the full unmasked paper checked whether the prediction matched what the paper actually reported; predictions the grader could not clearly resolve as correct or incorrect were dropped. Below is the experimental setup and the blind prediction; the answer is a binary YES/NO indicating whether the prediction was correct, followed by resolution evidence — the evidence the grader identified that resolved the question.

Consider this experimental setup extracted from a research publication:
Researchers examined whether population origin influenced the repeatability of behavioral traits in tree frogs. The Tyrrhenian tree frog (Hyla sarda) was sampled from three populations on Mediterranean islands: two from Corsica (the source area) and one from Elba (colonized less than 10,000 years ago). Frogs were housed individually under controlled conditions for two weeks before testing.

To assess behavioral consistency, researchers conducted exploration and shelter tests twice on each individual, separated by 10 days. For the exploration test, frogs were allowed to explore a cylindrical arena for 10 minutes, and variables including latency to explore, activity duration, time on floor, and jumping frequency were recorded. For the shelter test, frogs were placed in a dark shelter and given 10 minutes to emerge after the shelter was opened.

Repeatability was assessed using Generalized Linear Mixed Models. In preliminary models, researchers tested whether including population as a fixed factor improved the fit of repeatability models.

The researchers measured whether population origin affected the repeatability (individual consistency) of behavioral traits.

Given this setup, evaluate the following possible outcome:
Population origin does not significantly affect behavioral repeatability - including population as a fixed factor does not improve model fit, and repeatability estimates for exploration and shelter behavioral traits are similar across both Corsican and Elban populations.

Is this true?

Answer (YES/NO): YES